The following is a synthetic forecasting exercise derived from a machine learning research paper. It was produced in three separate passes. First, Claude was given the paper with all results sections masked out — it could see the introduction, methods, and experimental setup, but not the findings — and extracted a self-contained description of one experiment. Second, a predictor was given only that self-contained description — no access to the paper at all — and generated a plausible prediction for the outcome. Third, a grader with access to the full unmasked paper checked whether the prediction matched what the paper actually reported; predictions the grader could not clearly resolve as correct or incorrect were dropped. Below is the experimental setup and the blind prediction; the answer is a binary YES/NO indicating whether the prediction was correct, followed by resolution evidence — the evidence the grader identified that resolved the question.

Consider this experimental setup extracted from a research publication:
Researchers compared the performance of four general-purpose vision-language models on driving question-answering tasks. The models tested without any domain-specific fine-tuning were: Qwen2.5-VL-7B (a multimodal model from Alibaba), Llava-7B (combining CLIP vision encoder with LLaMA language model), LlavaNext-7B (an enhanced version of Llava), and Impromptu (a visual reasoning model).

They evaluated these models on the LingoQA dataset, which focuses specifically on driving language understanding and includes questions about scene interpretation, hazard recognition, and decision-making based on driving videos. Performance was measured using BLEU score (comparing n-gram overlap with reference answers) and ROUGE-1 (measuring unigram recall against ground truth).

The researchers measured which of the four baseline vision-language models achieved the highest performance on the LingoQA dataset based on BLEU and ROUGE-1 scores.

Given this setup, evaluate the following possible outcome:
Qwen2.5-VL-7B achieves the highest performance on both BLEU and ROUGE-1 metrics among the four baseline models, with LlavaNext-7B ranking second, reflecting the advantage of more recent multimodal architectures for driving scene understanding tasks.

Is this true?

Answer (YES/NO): NO